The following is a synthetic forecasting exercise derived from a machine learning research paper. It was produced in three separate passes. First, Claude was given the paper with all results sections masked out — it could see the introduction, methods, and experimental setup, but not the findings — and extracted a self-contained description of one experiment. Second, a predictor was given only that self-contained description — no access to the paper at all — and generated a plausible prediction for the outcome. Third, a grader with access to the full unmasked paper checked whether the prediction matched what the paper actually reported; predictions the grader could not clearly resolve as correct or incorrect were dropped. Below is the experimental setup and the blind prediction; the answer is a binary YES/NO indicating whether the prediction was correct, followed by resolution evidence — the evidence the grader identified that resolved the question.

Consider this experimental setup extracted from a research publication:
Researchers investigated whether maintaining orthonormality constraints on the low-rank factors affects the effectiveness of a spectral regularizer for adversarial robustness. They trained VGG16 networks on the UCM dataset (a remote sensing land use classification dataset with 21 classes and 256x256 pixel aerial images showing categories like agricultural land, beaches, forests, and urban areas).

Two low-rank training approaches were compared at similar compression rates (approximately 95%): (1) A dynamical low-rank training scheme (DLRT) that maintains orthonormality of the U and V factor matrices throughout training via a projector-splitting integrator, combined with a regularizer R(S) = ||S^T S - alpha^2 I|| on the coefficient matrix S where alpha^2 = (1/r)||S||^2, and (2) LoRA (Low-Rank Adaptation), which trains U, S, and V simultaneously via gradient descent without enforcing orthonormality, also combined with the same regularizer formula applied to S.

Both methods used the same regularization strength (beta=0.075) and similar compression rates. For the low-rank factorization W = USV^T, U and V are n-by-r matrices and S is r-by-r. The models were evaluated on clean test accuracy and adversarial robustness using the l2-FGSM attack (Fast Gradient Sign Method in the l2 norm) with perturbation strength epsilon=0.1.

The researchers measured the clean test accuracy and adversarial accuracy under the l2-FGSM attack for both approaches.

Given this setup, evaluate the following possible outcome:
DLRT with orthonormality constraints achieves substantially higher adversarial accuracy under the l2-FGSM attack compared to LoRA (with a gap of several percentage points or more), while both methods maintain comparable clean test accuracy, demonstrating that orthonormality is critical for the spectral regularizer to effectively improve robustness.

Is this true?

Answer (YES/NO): NO